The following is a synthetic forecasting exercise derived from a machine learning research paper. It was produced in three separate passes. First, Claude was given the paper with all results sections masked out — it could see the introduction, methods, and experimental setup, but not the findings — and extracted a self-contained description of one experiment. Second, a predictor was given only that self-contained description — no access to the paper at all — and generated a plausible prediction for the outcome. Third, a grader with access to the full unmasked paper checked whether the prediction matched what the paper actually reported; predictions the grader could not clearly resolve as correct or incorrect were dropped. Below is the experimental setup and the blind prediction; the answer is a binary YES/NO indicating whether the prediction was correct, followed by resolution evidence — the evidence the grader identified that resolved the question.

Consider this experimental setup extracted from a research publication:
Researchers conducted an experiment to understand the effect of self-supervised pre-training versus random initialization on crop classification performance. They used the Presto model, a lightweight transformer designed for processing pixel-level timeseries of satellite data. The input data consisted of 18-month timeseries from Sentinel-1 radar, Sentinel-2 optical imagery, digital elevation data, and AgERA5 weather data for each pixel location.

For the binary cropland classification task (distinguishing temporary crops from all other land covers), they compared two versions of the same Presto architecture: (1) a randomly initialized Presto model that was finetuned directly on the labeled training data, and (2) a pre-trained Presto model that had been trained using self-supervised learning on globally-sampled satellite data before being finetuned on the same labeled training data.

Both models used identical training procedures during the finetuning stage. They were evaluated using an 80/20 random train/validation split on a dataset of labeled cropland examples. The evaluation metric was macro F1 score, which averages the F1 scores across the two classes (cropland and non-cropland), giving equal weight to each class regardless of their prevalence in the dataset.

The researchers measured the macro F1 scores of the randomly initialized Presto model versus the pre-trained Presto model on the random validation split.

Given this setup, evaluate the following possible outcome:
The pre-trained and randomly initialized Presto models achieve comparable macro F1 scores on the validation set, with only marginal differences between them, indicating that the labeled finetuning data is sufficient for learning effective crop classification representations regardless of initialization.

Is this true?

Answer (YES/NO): NO